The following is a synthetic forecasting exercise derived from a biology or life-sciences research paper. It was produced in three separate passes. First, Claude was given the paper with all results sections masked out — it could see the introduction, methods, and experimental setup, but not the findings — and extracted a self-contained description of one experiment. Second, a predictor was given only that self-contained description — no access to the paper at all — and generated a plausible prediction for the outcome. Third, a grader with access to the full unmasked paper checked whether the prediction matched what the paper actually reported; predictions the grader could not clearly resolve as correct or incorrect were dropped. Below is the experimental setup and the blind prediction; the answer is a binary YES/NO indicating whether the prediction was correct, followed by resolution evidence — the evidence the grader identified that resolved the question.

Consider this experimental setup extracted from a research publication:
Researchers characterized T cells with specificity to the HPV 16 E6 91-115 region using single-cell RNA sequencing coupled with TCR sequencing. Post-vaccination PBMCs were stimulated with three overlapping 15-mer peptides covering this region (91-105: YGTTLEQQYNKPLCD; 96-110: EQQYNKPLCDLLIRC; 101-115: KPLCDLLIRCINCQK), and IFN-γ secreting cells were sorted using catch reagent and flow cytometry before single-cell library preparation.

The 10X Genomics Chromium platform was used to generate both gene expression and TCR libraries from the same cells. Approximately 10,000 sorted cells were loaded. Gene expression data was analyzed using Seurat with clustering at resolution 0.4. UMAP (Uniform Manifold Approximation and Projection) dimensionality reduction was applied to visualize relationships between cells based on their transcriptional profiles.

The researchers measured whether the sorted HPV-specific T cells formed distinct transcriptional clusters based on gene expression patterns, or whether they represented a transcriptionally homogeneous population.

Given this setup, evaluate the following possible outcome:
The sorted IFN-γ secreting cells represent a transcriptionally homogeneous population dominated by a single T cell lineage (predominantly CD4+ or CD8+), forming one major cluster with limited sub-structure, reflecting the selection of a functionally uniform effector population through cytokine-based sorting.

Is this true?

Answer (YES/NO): NO